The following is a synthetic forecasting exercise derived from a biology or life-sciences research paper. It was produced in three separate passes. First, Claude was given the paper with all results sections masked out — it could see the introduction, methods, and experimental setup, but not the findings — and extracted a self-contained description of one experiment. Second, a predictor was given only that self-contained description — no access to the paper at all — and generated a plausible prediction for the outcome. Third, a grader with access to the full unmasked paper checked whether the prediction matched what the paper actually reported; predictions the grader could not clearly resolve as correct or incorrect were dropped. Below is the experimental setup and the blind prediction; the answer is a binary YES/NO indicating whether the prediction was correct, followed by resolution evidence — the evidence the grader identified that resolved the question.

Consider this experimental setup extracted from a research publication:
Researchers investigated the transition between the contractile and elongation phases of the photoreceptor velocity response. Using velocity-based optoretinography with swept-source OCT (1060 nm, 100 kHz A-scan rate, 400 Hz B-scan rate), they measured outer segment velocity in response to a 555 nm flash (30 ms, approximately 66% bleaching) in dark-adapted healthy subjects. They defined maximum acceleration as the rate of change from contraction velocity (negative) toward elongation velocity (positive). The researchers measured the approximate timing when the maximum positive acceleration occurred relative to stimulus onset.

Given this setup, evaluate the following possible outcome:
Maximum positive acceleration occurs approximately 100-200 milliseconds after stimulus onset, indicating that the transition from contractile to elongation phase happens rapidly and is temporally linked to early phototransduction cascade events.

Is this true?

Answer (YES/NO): NO